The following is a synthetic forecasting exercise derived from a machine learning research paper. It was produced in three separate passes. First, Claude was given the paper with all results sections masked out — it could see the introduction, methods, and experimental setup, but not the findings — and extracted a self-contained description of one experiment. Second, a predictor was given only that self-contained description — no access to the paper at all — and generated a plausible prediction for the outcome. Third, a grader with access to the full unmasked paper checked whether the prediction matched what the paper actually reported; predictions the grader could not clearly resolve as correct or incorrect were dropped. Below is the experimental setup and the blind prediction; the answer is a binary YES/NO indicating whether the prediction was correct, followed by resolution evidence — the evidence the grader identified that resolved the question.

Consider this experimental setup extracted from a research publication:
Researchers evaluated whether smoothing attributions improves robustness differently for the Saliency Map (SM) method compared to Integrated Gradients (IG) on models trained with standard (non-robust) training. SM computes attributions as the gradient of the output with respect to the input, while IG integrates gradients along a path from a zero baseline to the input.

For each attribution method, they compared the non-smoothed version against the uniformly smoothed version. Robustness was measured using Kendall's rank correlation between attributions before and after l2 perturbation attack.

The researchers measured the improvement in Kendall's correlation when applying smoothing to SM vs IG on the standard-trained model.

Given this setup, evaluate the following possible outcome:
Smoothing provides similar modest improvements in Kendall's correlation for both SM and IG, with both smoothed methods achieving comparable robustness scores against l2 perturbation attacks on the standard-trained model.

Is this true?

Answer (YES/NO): NO